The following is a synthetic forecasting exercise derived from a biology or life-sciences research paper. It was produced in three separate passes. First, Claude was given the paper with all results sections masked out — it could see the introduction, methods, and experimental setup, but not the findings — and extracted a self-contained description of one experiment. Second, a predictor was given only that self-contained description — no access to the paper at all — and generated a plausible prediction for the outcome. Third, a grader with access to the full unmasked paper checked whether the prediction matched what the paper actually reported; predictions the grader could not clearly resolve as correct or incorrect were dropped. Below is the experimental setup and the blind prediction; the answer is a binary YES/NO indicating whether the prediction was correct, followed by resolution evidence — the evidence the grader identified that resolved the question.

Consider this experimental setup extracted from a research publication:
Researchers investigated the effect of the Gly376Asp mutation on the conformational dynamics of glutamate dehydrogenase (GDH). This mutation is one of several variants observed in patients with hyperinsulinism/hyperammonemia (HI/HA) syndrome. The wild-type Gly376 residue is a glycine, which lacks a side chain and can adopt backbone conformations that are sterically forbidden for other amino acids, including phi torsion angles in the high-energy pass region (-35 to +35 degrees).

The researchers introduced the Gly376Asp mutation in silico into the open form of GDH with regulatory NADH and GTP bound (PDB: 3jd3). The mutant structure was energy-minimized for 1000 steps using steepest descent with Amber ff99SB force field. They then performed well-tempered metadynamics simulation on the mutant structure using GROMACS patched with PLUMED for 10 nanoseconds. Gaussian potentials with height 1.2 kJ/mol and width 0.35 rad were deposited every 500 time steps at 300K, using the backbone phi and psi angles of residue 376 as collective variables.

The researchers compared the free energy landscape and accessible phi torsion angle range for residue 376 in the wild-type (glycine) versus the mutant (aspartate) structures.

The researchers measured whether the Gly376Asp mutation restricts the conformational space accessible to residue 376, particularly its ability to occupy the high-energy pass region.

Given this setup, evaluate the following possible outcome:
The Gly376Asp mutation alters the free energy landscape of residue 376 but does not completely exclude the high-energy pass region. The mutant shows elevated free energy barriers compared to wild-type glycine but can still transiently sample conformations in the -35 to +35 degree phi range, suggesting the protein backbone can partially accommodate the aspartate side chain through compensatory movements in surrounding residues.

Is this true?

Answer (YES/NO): NO